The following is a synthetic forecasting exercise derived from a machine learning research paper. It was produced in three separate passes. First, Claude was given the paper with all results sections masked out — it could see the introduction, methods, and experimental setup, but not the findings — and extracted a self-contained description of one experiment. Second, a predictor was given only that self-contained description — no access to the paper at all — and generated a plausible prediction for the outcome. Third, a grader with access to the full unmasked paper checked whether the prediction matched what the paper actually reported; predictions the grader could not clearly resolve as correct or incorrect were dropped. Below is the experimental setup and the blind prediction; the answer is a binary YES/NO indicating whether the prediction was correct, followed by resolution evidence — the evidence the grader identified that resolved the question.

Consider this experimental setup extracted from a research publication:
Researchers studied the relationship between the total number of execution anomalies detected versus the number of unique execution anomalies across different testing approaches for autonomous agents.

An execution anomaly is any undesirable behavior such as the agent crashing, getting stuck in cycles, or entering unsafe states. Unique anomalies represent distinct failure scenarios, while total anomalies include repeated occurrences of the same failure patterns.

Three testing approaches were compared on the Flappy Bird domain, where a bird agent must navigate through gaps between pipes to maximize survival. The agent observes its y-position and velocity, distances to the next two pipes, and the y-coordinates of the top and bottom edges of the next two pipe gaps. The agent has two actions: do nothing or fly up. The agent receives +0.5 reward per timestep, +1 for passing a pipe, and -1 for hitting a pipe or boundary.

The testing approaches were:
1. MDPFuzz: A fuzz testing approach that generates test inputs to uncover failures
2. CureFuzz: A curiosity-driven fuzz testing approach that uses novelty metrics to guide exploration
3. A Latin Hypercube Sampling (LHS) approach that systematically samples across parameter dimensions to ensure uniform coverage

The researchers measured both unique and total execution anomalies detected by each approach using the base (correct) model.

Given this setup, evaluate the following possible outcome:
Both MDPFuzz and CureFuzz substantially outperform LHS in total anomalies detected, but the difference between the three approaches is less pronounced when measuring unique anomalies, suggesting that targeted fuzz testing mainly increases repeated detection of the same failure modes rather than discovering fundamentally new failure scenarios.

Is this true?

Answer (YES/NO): NO